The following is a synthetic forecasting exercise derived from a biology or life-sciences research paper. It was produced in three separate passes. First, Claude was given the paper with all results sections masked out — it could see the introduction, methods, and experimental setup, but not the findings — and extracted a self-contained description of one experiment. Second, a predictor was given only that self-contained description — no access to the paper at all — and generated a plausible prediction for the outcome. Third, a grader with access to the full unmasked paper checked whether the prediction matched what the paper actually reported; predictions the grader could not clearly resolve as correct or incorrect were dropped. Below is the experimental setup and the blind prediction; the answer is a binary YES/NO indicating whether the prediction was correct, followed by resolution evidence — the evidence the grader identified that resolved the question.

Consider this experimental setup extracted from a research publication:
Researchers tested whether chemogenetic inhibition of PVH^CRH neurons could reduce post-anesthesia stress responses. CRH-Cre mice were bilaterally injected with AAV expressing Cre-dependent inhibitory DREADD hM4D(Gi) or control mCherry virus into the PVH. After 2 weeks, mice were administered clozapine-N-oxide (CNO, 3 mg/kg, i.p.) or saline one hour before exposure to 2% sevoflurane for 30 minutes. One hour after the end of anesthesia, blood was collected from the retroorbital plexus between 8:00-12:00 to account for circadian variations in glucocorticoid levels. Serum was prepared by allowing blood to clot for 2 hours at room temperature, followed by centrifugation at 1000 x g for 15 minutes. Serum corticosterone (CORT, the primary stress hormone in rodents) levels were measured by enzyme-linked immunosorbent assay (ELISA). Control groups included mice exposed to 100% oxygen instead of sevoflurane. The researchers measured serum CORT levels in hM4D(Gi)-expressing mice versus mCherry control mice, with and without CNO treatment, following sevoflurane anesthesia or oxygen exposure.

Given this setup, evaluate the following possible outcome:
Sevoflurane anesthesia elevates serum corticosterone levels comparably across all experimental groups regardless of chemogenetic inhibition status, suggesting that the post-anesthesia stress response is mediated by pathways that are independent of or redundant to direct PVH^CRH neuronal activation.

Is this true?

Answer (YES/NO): NO